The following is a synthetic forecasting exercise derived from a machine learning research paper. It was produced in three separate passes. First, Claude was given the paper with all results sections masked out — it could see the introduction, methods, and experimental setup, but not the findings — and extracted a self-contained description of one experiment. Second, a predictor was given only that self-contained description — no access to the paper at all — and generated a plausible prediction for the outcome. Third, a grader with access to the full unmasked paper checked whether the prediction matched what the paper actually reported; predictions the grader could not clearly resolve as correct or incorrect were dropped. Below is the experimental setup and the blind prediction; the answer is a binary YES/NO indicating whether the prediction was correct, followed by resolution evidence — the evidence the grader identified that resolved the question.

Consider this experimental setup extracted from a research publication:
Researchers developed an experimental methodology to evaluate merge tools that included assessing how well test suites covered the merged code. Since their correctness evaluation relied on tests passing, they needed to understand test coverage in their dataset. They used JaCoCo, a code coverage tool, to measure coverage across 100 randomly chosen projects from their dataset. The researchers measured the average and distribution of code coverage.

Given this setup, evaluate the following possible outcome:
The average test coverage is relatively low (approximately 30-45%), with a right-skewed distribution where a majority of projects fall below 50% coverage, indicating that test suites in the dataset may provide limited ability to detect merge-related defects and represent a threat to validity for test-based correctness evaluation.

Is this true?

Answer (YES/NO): NO